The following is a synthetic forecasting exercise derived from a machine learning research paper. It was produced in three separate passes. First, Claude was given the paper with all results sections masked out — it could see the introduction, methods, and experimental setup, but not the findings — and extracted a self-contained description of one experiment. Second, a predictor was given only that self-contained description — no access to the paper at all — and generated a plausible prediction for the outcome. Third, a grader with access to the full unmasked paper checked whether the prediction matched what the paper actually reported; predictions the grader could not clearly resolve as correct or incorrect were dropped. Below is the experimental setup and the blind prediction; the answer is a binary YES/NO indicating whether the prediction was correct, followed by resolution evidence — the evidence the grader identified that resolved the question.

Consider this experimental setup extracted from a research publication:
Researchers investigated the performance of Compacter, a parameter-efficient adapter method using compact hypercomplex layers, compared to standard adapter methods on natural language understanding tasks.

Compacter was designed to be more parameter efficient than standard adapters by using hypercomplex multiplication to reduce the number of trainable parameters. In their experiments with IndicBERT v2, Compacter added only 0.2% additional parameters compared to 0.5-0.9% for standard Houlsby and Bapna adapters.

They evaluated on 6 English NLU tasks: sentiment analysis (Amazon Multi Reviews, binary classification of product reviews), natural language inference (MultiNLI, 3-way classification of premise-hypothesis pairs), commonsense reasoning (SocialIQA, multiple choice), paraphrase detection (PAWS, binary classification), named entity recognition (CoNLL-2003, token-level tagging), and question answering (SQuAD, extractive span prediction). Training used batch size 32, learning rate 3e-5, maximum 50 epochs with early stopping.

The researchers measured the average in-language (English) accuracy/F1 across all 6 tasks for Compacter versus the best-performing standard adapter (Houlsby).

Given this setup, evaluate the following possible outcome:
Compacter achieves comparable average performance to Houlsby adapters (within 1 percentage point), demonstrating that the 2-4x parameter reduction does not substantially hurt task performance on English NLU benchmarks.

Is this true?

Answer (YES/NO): NO